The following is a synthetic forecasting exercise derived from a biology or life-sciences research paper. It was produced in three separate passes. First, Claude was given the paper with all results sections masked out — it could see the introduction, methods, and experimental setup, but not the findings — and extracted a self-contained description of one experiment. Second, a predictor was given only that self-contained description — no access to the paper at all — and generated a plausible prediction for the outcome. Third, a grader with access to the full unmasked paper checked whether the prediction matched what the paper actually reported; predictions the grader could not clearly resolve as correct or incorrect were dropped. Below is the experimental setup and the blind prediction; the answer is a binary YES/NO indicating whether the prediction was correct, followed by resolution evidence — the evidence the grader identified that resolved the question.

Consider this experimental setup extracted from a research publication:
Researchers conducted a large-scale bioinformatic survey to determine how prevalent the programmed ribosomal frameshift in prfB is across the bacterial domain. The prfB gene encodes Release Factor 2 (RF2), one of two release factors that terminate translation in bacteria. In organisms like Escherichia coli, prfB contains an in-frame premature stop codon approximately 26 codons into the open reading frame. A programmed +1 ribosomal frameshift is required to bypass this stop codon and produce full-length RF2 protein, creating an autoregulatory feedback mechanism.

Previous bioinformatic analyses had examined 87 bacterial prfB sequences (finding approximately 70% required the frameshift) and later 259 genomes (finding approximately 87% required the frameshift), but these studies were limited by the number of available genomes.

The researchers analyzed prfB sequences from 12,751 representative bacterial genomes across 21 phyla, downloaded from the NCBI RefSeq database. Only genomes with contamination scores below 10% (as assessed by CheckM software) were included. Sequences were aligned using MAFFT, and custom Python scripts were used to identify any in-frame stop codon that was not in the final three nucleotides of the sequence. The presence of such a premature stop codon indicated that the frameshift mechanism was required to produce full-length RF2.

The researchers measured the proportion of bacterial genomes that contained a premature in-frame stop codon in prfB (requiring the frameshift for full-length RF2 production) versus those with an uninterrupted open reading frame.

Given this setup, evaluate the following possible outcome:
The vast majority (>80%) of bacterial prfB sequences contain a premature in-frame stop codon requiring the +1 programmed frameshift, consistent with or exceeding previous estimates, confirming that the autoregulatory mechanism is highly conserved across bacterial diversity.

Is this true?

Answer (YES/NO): NO